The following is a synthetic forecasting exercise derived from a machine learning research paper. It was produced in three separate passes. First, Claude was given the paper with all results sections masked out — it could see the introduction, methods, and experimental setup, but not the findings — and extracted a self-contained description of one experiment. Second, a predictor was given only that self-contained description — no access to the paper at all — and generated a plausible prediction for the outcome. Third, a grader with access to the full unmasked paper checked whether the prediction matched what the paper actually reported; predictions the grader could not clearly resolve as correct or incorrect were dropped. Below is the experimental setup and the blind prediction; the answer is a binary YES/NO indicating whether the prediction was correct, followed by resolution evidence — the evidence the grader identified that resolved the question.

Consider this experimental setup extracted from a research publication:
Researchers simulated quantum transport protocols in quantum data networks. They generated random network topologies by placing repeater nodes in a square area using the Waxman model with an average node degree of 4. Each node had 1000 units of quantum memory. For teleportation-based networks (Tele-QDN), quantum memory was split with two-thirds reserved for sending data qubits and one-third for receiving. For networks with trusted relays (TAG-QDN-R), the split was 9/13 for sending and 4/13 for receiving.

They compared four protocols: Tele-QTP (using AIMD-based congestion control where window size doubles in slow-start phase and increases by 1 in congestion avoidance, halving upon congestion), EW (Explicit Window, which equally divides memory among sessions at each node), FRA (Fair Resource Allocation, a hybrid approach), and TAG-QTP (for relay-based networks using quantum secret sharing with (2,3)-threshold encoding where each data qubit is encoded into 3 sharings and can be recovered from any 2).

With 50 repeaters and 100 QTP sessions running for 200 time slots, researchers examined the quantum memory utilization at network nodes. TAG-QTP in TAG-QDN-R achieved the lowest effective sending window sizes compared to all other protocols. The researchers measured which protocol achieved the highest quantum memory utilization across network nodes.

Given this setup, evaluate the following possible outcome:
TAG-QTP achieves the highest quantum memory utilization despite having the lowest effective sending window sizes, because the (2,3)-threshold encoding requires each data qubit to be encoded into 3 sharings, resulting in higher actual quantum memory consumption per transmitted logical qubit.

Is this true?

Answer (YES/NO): NO